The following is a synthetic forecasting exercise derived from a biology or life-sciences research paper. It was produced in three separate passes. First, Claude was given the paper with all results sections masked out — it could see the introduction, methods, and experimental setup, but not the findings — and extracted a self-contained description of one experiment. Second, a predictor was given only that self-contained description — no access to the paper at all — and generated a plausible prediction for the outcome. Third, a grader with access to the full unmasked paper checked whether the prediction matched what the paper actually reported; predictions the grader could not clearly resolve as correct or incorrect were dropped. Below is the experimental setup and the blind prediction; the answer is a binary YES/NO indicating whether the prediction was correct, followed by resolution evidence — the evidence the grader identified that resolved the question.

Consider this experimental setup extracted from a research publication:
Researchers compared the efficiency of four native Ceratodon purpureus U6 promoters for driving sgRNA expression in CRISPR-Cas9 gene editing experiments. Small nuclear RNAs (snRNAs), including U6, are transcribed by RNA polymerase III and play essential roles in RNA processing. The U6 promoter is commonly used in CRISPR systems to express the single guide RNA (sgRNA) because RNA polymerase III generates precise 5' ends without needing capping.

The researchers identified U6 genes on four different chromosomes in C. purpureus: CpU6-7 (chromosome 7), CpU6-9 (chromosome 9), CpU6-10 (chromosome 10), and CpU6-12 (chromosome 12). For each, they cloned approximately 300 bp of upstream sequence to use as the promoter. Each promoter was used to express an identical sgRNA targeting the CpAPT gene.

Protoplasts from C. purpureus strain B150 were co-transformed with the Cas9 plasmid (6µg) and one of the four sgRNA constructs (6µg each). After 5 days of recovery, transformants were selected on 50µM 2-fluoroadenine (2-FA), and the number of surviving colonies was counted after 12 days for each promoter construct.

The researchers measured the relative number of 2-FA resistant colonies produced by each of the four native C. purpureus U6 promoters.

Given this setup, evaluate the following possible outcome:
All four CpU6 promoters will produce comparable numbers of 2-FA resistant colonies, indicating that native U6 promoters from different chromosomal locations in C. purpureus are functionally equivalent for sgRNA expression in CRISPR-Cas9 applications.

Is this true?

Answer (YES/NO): NO